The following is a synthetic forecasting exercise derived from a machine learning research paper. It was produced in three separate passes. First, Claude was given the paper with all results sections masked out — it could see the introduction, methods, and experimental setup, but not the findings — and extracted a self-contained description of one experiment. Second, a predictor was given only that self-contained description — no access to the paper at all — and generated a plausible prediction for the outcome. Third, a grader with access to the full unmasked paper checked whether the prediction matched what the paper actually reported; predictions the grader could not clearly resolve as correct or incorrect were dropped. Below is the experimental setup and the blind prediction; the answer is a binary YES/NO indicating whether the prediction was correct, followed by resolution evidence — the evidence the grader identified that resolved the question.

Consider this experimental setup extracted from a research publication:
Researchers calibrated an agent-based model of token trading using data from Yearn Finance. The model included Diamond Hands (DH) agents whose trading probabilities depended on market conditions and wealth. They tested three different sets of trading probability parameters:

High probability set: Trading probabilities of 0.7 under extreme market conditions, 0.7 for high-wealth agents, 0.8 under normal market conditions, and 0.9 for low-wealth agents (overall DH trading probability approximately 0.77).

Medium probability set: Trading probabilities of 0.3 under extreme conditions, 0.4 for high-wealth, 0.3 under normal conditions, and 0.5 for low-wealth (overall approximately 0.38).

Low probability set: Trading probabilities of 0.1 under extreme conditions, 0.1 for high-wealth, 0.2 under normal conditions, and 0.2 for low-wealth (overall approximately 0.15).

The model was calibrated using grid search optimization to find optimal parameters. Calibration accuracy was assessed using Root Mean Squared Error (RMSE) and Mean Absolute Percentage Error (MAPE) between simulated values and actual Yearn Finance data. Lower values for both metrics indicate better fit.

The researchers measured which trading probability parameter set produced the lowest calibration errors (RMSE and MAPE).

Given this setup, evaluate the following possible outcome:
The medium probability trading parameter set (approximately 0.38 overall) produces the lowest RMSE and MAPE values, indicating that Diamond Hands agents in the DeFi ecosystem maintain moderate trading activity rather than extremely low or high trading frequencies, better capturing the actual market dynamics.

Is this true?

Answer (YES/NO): NO